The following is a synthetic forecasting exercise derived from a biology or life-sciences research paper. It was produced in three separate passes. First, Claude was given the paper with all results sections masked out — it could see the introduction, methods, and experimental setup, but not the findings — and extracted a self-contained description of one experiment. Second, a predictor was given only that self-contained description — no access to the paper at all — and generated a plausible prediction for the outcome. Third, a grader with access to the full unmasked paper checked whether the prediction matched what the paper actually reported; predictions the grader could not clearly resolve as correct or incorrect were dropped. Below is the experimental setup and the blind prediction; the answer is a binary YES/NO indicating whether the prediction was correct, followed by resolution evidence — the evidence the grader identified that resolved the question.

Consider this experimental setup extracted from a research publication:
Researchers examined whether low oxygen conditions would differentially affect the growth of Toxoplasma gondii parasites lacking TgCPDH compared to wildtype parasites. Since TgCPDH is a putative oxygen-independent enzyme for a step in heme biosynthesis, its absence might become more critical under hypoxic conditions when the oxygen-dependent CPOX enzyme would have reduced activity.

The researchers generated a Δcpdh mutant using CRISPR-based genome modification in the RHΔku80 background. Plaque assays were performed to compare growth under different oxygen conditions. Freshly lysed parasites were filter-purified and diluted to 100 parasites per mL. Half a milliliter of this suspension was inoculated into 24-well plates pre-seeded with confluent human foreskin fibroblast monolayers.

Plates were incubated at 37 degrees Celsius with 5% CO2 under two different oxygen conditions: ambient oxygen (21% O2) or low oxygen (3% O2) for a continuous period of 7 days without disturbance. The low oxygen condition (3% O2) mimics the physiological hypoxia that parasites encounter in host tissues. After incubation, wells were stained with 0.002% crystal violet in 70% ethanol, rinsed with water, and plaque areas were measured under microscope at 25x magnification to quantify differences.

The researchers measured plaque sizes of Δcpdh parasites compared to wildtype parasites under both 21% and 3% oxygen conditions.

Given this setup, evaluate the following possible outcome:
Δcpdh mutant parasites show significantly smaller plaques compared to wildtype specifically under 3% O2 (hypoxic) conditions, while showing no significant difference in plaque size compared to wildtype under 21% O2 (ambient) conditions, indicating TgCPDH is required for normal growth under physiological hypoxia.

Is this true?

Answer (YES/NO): NO